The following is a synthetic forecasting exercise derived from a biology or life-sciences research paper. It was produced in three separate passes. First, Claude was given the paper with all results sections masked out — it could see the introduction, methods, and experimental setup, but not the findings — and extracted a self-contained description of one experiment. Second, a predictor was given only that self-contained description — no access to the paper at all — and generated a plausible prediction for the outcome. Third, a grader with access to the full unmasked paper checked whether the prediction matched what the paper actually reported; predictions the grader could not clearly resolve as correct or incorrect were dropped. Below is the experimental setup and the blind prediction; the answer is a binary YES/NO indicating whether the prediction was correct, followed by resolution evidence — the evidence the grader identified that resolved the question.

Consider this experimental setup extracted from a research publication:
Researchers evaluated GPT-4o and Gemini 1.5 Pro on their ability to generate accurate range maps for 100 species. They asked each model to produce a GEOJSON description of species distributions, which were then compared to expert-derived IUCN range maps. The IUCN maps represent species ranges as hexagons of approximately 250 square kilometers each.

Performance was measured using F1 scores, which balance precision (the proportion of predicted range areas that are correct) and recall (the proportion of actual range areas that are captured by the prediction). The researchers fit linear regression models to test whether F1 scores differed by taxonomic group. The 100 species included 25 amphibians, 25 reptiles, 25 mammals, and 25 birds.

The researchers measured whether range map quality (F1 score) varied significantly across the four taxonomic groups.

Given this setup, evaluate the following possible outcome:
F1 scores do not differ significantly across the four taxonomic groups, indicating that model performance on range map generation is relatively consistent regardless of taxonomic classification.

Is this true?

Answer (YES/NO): NO